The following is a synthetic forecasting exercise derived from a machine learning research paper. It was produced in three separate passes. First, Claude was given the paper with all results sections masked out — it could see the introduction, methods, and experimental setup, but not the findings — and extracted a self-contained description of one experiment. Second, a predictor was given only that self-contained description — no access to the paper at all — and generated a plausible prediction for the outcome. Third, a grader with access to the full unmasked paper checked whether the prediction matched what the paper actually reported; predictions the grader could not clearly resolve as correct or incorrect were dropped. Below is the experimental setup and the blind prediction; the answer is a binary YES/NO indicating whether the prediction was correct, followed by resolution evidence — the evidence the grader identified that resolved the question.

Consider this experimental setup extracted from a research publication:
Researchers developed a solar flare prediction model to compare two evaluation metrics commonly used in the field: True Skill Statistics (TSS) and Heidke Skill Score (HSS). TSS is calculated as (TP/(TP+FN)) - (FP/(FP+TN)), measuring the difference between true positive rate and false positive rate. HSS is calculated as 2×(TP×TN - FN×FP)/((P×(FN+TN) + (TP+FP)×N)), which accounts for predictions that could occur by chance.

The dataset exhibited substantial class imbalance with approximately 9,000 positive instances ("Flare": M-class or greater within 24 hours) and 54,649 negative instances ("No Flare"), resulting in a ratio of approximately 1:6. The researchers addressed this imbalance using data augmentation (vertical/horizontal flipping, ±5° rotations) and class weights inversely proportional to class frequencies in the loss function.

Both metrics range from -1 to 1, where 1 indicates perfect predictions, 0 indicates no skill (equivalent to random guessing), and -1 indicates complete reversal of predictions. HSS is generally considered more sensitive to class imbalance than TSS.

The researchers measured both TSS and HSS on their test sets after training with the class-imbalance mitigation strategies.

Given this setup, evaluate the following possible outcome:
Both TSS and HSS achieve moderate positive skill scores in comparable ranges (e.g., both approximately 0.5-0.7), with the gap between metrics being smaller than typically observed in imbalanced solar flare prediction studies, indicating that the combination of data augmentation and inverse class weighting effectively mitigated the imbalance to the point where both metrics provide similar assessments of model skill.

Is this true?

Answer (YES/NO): NO